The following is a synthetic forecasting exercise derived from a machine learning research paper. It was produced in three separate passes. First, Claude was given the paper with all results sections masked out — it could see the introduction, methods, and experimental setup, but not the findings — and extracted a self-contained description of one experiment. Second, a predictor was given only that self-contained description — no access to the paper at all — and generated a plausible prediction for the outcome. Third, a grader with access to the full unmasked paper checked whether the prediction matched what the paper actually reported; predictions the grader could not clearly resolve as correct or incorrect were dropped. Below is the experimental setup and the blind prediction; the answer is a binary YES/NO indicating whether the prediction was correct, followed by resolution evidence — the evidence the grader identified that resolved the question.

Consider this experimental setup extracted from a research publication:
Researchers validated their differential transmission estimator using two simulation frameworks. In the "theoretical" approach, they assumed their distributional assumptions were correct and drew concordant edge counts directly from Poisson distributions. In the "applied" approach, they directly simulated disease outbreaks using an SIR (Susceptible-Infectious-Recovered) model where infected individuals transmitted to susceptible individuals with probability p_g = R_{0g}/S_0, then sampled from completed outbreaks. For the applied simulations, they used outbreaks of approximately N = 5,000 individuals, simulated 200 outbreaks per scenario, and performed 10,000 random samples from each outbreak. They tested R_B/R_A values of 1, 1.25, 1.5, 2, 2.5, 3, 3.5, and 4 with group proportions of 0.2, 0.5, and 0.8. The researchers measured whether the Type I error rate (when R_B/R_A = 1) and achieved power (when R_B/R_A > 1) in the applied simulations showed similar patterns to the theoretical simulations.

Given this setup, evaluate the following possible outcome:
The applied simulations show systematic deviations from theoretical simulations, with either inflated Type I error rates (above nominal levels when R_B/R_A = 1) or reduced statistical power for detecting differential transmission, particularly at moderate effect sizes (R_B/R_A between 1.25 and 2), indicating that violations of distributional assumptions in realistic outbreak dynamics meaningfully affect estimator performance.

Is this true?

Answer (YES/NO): NO